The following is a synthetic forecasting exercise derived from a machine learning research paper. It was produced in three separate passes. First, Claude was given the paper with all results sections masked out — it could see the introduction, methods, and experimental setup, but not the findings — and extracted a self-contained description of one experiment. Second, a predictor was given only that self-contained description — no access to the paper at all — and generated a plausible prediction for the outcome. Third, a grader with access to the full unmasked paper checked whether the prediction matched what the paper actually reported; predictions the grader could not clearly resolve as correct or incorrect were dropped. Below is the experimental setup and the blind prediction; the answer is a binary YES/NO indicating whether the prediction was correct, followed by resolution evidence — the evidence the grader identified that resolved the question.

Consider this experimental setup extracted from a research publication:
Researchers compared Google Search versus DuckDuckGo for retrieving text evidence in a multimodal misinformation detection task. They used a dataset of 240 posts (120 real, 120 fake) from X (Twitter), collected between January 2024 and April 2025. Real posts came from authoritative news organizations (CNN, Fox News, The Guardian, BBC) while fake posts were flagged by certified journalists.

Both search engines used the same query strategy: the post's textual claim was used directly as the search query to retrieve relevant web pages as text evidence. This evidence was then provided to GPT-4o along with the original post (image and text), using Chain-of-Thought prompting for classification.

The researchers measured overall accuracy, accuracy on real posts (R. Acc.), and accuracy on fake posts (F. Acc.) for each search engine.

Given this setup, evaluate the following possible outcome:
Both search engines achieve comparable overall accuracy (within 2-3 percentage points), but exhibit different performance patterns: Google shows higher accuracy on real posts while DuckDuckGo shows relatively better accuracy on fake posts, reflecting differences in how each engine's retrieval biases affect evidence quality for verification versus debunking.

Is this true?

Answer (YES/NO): NO